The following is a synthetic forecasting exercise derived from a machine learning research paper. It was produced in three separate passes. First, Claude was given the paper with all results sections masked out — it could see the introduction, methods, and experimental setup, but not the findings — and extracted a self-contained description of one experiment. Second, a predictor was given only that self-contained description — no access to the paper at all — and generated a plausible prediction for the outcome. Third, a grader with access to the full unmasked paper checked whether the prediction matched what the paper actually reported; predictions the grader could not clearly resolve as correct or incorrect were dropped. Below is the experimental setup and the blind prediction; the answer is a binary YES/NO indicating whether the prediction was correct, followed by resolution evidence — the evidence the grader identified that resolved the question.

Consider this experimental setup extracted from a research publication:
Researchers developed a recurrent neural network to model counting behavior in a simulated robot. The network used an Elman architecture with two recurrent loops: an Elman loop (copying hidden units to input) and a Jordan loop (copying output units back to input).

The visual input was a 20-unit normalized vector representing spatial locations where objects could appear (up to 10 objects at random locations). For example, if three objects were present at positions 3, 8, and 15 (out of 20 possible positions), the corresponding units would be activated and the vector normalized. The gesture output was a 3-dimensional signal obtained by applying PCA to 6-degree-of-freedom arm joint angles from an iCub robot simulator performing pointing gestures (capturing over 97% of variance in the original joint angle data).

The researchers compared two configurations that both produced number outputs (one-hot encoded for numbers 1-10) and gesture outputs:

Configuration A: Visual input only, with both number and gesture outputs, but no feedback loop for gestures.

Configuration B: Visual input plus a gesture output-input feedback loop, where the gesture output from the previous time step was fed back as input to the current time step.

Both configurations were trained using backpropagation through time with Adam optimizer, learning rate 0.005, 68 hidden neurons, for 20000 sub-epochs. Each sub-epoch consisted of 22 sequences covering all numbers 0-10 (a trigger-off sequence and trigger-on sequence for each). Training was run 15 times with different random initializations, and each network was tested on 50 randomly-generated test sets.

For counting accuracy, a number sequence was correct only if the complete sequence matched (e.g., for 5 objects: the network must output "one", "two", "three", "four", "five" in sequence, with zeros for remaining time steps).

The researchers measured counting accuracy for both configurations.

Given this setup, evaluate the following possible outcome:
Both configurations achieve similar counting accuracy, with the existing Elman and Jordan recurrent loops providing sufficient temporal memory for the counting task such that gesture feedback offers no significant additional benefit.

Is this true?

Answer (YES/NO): YES